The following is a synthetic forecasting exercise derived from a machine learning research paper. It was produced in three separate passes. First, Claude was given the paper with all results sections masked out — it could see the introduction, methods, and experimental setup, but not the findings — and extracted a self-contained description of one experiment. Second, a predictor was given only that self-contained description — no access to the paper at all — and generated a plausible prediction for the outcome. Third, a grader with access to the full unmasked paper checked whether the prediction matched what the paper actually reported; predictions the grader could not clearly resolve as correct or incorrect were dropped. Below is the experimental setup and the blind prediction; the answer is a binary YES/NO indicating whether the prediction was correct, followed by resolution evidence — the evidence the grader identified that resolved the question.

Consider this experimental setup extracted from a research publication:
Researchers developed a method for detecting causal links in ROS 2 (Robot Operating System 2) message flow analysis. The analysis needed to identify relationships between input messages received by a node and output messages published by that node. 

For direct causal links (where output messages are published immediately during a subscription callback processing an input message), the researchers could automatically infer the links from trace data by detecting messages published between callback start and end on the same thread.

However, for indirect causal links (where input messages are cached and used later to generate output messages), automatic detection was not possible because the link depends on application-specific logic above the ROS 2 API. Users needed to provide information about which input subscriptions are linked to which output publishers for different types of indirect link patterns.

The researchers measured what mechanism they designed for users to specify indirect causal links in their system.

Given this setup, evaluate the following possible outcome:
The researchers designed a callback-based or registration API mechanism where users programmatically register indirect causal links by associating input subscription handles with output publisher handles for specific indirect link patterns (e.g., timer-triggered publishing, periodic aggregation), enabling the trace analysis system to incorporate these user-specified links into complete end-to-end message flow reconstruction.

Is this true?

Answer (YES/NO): NO